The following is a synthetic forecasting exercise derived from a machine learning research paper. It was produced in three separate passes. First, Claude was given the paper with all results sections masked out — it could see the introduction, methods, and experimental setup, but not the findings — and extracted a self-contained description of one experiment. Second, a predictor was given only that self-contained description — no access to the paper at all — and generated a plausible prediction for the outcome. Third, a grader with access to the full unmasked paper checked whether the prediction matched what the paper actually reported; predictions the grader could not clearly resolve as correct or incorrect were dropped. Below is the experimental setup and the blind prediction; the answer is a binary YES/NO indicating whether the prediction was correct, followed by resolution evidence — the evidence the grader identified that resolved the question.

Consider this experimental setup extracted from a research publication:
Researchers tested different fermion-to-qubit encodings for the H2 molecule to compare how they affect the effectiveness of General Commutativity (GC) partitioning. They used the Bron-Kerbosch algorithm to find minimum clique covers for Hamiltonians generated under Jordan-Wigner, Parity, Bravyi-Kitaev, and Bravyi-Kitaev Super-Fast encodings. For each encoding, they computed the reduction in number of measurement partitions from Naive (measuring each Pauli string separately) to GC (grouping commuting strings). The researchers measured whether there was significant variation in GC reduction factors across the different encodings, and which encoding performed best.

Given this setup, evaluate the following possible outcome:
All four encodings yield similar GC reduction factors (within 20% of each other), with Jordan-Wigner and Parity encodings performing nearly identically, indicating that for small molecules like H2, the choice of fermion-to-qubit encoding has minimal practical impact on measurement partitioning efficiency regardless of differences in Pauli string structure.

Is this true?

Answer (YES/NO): NO